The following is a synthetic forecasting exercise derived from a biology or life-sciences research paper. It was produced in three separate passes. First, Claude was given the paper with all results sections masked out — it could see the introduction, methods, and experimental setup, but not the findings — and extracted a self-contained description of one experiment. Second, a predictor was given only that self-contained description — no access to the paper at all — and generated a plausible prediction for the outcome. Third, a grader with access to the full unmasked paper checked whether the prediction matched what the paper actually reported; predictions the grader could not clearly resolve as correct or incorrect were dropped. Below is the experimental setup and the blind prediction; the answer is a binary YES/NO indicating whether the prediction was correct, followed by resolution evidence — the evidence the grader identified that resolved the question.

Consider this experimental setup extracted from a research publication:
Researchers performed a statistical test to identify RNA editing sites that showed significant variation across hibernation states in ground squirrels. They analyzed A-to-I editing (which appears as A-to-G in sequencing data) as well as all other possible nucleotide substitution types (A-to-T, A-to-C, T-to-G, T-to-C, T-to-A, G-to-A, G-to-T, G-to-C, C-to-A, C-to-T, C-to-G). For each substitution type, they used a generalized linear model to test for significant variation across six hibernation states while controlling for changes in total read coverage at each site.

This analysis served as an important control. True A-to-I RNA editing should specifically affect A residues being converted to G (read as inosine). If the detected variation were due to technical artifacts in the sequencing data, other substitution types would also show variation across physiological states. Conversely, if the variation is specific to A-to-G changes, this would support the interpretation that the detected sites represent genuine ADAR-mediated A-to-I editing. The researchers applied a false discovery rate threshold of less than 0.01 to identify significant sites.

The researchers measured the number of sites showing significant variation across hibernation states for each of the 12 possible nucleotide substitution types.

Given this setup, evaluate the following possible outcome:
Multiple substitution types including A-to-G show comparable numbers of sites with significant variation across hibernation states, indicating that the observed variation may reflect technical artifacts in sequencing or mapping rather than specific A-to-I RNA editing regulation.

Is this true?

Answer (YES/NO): NO